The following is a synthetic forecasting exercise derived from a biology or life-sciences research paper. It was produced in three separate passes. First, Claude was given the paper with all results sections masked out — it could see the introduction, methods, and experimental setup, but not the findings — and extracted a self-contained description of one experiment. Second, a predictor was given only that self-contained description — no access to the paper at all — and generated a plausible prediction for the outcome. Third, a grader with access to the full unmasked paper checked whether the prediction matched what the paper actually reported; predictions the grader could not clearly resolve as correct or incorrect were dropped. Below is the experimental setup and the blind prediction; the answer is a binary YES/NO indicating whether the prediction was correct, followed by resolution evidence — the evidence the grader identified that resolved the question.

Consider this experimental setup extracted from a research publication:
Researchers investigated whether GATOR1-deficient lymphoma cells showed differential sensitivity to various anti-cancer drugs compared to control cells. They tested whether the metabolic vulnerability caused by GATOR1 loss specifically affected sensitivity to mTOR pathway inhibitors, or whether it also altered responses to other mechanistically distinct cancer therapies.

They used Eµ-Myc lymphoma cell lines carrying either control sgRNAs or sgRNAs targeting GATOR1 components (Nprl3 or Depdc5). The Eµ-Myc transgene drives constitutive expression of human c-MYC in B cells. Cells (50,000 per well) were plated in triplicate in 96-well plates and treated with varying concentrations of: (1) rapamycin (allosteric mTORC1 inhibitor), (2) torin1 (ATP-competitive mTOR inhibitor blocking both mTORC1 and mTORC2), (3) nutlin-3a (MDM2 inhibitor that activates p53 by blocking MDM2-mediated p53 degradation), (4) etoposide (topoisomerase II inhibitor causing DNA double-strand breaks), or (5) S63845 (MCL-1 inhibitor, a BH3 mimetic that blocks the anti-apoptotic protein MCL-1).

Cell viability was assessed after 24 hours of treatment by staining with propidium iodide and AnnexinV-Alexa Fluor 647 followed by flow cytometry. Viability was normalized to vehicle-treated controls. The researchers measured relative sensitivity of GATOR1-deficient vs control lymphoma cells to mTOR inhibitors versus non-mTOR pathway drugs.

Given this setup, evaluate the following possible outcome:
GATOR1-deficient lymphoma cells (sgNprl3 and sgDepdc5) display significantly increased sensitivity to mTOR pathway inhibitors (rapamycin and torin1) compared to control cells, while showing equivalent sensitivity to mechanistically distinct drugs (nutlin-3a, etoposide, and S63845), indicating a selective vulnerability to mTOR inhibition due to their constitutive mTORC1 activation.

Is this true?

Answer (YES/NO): NO